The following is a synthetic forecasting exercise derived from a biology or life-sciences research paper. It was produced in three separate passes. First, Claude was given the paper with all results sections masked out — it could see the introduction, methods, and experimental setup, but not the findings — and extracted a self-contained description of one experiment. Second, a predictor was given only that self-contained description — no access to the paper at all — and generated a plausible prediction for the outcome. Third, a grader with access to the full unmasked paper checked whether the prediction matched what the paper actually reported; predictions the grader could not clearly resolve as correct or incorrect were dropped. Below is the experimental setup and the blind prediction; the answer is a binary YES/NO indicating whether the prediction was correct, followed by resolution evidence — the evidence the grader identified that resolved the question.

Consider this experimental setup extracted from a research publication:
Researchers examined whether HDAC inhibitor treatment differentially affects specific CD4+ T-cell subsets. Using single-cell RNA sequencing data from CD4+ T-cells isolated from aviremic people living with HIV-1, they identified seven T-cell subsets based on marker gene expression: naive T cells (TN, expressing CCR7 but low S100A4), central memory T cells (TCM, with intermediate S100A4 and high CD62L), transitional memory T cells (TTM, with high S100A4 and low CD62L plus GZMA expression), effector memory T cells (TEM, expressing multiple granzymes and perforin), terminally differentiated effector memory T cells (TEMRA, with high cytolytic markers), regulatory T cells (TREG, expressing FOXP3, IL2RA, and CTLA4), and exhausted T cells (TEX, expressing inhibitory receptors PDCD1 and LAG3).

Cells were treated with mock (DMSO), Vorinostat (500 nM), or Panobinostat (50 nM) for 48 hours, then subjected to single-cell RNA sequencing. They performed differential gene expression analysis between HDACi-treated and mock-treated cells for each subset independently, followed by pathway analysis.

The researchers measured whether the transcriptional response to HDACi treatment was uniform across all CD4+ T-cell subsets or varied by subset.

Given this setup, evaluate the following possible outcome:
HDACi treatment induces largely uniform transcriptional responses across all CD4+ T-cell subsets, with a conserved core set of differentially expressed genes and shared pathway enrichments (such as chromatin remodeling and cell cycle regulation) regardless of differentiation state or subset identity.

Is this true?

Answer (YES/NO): NO